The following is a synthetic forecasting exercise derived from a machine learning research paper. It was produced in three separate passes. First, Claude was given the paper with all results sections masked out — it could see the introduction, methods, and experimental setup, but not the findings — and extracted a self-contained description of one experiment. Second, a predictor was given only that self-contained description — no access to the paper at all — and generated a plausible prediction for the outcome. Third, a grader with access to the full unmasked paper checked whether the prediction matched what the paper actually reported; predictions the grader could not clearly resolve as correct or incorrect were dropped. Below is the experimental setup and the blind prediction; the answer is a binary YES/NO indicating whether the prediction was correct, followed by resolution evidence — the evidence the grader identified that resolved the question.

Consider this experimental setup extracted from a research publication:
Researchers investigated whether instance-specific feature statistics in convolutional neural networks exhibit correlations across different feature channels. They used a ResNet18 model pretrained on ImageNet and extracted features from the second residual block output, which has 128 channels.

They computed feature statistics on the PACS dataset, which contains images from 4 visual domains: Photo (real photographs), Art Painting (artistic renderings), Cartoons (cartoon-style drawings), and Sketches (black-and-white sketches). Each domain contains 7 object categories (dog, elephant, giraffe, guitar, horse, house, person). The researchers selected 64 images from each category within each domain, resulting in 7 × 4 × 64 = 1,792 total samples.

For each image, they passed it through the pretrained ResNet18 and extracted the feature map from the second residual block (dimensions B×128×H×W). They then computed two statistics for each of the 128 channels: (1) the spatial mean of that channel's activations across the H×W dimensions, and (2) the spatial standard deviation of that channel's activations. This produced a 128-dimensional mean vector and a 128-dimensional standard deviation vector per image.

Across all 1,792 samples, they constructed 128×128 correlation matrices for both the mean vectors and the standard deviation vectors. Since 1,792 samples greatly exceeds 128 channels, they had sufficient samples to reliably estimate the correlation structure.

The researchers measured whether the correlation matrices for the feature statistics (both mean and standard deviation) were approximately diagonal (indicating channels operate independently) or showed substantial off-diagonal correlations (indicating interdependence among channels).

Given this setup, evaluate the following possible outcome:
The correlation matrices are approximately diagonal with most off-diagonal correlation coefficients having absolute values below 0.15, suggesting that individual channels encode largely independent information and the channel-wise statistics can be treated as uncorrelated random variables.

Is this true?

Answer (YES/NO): NO